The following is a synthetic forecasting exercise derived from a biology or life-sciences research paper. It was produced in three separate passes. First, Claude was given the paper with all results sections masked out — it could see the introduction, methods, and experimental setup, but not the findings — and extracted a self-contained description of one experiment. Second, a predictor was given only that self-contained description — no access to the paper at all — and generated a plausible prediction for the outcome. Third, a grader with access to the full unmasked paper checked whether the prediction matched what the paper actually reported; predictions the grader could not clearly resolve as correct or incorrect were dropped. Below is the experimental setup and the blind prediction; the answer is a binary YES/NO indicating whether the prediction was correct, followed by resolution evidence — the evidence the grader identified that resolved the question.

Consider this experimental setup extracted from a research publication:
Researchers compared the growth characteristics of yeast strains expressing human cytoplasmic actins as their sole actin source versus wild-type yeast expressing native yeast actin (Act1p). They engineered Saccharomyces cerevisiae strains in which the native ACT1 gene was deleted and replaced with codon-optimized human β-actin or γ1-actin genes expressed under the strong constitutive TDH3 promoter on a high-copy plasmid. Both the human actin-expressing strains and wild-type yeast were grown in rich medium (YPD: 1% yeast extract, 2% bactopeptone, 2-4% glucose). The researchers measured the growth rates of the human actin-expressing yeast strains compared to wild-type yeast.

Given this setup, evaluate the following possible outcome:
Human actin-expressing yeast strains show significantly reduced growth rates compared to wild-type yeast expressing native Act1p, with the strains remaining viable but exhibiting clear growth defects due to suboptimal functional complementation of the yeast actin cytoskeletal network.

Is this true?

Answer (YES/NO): YES